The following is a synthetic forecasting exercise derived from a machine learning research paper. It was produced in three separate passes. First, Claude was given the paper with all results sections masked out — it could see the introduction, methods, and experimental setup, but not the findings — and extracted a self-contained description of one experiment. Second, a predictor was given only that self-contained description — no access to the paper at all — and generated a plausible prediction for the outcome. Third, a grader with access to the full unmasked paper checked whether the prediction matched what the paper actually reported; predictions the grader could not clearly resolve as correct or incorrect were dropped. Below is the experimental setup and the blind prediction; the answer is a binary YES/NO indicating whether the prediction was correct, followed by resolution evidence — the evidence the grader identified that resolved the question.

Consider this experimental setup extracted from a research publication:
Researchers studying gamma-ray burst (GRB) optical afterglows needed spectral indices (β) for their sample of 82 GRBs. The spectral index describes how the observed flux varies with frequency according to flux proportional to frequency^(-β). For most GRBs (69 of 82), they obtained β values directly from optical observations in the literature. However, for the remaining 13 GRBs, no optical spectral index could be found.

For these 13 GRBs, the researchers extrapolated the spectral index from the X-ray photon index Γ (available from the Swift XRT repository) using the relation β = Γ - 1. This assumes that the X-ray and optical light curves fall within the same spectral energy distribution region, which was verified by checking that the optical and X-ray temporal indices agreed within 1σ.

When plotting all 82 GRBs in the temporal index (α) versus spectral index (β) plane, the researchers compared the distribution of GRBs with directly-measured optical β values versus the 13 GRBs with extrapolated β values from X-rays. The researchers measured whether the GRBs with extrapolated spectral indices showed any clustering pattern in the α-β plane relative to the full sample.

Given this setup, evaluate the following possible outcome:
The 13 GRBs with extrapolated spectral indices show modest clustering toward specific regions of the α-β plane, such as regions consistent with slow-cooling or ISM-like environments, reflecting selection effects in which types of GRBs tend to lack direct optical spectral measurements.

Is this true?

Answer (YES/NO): NO